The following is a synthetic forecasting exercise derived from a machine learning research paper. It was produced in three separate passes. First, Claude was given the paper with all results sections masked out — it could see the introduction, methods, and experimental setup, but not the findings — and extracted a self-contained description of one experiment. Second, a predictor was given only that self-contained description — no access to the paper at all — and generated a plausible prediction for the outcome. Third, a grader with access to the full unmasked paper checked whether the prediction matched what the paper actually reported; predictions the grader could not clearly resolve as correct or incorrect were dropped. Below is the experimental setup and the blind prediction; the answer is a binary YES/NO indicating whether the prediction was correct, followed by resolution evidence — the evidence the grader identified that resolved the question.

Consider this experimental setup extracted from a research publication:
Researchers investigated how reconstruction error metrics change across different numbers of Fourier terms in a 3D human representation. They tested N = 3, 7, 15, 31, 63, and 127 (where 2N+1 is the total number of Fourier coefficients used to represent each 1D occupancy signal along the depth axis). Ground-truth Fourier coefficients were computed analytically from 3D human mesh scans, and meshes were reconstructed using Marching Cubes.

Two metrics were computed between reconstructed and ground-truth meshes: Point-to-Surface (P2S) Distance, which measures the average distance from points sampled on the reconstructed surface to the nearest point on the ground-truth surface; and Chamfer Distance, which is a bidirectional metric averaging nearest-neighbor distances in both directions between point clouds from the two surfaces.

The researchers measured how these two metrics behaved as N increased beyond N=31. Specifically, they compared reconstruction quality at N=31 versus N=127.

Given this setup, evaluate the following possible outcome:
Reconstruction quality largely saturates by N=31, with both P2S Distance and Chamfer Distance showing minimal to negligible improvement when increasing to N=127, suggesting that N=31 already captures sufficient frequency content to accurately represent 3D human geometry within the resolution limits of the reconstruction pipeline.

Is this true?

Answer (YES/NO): NO